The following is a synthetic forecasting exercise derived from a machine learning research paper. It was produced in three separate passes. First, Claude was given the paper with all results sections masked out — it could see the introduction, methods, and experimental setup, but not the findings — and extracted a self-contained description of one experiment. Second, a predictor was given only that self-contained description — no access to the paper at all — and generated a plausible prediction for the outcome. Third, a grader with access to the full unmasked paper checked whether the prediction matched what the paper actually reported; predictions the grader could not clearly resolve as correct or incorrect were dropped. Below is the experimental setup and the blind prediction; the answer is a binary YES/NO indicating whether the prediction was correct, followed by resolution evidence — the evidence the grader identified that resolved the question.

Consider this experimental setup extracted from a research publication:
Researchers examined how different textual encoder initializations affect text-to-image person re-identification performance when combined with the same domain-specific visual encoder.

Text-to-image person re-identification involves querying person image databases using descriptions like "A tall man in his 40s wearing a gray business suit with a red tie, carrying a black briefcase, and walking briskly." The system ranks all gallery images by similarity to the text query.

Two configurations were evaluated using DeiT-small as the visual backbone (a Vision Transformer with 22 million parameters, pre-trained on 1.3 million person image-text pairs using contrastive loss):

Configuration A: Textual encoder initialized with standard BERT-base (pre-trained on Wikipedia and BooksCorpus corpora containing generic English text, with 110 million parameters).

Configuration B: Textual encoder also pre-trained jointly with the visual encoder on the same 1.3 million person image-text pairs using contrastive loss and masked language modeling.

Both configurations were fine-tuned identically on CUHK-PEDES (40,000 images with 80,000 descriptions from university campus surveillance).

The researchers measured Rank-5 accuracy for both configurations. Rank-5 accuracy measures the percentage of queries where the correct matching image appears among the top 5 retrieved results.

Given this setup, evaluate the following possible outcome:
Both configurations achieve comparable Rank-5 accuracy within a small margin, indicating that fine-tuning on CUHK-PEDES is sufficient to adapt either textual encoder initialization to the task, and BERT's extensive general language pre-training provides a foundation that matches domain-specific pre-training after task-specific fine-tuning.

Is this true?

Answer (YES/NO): NO